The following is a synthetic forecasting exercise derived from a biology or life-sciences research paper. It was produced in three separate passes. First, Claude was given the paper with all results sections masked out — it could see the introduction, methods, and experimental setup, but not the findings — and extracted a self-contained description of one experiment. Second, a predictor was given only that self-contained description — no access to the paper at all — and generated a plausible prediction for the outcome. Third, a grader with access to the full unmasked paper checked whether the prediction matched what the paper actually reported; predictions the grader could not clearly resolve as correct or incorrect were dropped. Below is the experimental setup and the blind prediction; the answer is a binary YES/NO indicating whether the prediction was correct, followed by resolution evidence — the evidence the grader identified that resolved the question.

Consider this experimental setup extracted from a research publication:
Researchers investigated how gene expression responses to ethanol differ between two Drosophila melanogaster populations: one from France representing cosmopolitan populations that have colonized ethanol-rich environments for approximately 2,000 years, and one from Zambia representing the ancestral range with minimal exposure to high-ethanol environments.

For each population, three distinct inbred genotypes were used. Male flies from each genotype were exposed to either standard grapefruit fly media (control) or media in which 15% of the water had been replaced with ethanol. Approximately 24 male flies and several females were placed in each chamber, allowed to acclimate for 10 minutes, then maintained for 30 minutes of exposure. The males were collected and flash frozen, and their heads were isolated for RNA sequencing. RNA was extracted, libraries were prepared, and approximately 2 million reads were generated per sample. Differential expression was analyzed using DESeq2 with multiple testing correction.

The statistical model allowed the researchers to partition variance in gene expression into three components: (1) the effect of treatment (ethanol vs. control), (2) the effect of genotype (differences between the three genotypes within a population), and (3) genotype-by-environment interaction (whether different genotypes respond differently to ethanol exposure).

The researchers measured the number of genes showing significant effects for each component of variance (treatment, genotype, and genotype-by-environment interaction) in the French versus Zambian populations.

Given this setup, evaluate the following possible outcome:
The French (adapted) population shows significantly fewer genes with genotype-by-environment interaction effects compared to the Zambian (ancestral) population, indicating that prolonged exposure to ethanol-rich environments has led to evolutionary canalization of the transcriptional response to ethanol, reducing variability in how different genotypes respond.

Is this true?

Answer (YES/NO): YES